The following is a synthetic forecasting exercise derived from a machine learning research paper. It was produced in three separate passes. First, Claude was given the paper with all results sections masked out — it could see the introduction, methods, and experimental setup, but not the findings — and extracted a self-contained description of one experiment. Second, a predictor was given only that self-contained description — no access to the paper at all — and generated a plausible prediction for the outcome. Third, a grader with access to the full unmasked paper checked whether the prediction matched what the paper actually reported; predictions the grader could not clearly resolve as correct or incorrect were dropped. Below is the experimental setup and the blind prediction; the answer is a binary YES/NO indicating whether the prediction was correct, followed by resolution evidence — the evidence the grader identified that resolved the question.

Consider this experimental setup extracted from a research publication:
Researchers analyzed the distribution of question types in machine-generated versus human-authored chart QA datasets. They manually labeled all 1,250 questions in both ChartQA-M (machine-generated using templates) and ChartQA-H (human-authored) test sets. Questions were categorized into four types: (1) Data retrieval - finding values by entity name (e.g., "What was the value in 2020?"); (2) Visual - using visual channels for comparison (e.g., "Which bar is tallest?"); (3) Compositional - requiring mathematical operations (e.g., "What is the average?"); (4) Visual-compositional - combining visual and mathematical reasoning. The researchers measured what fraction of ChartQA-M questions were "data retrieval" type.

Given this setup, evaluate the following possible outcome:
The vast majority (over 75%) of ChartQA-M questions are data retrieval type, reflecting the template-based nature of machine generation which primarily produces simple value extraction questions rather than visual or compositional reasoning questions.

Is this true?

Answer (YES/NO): YES